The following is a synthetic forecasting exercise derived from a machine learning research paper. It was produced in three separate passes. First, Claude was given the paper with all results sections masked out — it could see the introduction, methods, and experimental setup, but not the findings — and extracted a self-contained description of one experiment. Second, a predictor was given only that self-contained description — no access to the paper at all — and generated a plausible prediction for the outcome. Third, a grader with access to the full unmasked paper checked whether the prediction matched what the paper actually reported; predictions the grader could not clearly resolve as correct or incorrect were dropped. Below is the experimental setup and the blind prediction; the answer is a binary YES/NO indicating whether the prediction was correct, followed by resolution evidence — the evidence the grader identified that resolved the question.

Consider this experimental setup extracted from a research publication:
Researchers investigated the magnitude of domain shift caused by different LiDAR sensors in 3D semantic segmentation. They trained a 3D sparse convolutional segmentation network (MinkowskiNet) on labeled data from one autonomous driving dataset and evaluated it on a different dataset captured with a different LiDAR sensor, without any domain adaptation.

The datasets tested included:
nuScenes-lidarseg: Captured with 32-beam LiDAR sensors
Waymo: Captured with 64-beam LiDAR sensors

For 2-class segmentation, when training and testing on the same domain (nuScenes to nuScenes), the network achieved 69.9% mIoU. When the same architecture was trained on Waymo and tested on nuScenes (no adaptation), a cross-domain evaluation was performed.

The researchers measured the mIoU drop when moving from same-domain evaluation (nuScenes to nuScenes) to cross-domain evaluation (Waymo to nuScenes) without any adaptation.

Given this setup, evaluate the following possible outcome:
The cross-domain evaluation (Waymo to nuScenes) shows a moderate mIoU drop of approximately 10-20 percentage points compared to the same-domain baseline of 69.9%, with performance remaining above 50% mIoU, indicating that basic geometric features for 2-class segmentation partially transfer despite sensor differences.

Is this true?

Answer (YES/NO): NO